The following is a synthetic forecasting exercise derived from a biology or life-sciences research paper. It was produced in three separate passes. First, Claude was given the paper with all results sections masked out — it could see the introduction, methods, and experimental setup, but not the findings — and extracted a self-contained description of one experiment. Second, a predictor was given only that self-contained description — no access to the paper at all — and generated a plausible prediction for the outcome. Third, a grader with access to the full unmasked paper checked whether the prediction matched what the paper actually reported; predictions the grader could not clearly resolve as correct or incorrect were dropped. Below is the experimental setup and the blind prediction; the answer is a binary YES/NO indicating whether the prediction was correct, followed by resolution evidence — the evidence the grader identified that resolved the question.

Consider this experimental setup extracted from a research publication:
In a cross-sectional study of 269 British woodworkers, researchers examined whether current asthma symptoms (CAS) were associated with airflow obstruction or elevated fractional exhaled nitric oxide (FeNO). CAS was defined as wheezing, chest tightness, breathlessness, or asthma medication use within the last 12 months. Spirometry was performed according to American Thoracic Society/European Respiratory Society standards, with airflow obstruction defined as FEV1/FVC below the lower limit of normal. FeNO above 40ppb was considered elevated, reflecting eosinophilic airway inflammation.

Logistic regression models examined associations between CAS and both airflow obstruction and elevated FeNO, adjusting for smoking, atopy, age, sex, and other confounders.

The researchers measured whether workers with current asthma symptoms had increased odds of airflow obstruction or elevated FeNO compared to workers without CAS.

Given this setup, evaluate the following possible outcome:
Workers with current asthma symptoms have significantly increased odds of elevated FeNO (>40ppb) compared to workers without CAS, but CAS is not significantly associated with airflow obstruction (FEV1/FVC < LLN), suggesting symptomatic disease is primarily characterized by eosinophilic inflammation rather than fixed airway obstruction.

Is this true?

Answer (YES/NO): NO